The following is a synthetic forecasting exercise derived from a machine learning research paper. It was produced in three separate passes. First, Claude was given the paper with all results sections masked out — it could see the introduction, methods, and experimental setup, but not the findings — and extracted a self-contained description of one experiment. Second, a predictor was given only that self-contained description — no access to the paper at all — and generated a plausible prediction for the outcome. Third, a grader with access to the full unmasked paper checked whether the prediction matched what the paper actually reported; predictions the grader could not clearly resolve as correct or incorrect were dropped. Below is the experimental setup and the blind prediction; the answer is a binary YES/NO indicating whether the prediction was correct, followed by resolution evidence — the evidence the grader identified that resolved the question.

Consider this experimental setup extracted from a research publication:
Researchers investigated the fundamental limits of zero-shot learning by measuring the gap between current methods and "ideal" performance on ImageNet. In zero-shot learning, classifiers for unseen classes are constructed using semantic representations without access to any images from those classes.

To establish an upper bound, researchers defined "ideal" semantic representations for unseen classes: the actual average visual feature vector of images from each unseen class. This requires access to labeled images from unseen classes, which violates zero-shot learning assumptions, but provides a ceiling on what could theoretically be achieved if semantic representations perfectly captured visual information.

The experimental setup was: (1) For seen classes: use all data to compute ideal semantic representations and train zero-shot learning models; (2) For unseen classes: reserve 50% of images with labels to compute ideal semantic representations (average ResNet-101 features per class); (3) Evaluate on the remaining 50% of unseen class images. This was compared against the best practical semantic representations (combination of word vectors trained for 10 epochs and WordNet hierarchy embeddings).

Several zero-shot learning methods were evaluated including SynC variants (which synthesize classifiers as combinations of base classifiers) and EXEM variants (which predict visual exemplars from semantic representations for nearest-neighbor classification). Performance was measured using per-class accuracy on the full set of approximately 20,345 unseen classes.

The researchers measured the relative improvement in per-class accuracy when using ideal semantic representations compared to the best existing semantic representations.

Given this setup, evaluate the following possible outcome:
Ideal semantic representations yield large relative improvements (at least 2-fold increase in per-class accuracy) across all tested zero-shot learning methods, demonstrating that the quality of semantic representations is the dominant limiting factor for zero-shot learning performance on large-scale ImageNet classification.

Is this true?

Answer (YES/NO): YES